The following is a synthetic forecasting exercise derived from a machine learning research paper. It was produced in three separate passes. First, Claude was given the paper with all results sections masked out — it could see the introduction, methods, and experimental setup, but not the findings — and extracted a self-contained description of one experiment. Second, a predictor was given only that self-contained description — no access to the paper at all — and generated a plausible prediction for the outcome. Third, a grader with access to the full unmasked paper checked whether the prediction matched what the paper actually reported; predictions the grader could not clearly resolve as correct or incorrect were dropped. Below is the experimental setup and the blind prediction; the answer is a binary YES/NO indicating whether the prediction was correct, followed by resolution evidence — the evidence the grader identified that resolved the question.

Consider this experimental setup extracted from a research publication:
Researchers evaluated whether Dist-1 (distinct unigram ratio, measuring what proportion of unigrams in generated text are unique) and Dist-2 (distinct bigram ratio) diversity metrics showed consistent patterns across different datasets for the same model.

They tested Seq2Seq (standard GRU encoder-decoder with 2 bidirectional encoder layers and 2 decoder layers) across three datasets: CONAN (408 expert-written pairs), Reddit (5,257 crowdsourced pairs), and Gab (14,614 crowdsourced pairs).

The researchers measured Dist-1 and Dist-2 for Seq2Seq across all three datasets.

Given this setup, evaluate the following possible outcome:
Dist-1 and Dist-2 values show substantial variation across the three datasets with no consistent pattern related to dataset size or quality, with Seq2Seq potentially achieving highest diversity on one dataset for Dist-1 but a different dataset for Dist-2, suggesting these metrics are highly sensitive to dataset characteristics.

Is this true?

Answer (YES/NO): NO